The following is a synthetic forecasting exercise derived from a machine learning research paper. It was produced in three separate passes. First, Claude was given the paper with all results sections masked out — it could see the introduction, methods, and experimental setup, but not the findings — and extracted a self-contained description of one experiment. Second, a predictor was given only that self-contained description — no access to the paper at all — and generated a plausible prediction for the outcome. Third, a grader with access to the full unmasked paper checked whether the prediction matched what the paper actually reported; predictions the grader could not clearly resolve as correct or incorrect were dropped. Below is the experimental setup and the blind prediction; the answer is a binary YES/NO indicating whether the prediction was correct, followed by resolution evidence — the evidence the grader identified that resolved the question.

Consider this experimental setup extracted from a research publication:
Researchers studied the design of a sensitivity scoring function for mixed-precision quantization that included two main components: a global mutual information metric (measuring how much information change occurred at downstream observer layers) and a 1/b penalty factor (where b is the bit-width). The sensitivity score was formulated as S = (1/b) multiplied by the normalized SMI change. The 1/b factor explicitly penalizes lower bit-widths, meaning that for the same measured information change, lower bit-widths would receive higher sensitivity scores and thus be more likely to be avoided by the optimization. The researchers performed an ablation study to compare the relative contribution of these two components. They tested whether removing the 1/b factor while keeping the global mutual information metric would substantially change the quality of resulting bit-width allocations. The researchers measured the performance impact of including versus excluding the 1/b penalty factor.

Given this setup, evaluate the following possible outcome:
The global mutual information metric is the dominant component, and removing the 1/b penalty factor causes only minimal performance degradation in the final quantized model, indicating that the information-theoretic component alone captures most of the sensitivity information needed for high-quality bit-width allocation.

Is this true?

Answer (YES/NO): YES